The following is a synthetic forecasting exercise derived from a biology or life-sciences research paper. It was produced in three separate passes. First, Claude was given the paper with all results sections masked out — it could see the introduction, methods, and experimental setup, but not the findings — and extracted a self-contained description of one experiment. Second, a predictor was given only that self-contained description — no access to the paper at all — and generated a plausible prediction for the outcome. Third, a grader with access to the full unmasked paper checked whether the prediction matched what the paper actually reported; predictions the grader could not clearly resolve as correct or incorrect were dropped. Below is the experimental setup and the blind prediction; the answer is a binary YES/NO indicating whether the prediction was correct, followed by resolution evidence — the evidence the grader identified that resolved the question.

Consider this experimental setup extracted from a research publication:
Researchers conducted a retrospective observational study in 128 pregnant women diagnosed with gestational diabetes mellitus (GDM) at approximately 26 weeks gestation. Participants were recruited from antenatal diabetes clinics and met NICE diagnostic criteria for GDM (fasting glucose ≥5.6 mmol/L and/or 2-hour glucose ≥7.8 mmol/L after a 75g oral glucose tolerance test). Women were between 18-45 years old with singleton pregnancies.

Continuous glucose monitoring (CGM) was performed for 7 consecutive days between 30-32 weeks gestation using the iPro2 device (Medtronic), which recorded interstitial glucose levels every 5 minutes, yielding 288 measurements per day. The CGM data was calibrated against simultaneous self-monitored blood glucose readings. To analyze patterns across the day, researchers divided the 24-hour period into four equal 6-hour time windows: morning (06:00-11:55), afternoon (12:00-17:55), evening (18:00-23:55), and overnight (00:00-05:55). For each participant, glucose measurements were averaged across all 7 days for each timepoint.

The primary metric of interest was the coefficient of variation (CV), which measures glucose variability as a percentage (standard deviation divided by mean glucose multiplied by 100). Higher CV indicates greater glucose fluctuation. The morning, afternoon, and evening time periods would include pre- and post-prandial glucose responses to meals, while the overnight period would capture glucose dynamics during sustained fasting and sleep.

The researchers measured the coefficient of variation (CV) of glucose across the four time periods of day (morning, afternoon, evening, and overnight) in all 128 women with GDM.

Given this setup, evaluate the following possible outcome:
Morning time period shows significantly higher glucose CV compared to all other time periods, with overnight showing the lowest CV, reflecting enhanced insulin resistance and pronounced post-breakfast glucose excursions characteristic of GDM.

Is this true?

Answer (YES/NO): YES